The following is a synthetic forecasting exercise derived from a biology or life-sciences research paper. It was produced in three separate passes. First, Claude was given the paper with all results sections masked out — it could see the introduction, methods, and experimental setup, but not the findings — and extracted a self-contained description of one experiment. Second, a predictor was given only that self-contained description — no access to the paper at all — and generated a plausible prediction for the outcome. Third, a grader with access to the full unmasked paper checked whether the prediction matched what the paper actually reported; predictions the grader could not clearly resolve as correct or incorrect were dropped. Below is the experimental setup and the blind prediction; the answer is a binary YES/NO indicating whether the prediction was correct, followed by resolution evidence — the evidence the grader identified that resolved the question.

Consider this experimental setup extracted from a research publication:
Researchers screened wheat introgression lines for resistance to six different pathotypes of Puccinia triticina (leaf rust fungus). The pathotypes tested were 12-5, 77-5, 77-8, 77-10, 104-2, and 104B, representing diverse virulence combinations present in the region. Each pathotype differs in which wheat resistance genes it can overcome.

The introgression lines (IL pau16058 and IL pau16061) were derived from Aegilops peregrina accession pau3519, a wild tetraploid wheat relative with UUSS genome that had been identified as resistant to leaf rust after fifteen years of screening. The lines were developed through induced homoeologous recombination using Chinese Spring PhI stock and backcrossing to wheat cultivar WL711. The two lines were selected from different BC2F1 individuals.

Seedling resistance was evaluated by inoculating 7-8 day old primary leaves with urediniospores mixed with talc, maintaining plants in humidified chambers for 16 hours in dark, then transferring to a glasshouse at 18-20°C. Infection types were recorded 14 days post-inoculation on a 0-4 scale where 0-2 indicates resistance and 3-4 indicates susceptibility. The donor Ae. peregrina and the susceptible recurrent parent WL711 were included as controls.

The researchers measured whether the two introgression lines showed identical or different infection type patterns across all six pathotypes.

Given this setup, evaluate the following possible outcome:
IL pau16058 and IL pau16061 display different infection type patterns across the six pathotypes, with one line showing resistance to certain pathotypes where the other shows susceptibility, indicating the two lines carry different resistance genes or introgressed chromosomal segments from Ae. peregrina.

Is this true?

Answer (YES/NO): NO